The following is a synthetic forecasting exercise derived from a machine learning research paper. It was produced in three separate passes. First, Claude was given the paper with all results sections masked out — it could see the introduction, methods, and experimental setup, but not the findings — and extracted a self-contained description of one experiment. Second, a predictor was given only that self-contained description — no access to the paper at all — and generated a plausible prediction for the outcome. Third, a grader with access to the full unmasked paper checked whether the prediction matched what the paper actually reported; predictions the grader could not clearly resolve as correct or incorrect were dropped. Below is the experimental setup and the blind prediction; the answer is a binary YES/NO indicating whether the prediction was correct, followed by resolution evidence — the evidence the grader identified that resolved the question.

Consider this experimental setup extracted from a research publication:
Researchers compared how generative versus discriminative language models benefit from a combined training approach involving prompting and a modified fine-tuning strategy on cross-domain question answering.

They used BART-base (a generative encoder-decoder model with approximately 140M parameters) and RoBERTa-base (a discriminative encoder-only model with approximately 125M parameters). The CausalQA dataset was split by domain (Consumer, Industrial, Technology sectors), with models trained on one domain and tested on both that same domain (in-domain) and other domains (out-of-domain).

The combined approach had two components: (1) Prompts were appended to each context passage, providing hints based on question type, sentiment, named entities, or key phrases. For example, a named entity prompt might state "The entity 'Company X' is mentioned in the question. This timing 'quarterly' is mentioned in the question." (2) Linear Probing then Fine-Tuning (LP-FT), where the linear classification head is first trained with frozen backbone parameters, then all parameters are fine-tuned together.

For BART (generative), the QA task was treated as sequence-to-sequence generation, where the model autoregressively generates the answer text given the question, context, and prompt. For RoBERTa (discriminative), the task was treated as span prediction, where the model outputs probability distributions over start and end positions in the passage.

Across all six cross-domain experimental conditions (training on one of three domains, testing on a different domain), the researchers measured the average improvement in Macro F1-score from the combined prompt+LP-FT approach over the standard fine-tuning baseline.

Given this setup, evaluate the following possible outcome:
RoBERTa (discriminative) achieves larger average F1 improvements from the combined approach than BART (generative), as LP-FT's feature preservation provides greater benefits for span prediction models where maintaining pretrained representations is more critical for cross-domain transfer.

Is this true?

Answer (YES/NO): NO